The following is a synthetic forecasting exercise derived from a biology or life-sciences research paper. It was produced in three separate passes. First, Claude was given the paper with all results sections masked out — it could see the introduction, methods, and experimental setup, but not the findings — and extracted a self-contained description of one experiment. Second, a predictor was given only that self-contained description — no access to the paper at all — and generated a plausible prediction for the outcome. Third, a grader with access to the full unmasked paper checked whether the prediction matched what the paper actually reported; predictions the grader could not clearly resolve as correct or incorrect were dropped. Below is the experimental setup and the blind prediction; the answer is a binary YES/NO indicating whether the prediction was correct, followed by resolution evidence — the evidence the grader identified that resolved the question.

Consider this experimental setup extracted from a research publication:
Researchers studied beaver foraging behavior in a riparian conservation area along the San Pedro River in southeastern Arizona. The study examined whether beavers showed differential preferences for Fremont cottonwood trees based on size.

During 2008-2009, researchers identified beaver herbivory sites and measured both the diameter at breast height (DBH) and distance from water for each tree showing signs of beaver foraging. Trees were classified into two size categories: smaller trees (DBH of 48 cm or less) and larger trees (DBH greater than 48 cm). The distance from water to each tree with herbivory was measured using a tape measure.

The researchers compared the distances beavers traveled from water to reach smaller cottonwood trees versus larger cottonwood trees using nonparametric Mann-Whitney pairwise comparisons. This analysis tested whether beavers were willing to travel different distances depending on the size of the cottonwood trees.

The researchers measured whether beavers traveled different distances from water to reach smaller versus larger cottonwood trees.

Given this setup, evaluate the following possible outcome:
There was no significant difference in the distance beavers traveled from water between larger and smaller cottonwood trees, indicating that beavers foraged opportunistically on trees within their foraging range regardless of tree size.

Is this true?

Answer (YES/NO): NO